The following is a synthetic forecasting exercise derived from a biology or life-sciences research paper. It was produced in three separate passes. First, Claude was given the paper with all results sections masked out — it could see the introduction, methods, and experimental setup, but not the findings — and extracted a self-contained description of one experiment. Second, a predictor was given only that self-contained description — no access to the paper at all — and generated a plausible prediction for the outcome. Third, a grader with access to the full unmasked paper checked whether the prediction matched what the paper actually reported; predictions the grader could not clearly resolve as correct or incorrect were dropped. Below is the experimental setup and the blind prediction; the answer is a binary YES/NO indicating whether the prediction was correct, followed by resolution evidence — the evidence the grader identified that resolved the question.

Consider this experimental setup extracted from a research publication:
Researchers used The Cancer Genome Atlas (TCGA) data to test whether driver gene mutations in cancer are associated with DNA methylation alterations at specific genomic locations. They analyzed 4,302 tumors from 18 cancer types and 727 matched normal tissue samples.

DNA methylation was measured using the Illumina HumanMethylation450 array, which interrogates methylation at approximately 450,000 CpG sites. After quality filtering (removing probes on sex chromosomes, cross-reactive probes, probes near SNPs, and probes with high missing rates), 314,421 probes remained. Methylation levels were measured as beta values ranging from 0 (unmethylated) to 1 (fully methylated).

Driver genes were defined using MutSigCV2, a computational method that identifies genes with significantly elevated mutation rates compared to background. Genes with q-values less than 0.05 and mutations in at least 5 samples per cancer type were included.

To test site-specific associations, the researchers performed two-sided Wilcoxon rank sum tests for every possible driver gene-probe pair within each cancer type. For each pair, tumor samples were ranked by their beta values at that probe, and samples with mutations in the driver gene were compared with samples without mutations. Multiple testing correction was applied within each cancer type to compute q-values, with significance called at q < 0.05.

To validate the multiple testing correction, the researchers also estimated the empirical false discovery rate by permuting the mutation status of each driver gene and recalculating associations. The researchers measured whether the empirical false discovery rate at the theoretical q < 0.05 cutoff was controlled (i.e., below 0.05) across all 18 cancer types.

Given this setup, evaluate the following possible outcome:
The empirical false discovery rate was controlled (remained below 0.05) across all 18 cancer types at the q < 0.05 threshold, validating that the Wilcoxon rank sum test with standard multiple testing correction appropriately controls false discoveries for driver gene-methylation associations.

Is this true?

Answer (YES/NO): YES